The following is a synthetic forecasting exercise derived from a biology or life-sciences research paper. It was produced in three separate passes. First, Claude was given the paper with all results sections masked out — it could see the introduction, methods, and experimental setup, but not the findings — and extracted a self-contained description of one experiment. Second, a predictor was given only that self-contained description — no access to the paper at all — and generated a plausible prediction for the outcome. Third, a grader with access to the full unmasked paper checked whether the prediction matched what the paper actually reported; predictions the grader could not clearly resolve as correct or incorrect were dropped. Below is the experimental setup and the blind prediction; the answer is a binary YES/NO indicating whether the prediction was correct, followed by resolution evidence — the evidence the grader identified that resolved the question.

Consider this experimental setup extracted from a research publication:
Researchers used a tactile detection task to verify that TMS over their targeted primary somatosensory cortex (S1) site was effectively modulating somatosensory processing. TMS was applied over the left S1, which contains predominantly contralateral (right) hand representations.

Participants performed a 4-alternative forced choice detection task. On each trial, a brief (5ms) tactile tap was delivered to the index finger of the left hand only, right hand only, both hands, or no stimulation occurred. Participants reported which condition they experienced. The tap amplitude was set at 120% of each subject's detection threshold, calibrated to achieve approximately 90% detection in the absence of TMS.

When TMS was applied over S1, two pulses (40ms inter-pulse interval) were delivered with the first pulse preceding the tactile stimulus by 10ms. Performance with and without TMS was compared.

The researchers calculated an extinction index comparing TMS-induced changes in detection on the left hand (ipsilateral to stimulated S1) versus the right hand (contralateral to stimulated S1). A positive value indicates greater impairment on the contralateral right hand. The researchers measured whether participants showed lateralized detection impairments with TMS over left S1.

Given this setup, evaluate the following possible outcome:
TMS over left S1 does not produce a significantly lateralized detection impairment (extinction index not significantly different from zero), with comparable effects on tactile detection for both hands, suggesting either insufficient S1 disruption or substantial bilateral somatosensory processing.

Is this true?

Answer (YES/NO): NO